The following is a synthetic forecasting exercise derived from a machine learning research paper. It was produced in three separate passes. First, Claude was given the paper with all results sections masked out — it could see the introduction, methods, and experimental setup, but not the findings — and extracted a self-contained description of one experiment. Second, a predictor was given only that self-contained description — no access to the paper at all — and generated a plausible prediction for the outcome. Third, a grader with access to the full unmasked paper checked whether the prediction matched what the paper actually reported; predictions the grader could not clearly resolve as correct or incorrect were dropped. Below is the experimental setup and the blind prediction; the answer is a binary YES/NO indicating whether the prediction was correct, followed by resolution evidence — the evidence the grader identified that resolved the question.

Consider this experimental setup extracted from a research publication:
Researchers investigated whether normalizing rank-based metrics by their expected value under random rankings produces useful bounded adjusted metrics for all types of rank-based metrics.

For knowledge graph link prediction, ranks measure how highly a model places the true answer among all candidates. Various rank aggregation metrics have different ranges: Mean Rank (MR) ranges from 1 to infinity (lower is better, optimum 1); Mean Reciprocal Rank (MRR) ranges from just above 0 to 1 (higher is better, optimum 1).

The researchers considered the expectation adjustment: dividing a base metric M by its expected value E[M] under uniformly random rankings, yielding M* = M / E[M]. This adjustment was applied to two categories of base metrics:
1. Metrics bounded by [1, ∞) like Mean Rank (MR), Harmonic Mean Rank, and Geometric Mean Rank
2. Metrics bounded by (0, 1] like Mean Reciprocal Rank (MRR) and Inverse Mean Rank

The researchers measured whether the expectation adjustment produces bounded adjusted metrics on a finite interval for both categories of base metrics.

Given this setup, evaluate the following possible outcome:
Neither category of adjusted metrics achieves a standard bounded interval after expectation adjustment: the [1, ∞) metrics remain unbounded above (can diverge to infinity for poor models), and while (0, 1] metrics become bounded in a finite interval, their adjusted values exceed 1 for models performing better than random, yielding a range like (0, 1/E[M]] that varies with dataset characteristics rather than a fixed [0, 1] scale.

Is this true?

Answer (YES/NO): NO